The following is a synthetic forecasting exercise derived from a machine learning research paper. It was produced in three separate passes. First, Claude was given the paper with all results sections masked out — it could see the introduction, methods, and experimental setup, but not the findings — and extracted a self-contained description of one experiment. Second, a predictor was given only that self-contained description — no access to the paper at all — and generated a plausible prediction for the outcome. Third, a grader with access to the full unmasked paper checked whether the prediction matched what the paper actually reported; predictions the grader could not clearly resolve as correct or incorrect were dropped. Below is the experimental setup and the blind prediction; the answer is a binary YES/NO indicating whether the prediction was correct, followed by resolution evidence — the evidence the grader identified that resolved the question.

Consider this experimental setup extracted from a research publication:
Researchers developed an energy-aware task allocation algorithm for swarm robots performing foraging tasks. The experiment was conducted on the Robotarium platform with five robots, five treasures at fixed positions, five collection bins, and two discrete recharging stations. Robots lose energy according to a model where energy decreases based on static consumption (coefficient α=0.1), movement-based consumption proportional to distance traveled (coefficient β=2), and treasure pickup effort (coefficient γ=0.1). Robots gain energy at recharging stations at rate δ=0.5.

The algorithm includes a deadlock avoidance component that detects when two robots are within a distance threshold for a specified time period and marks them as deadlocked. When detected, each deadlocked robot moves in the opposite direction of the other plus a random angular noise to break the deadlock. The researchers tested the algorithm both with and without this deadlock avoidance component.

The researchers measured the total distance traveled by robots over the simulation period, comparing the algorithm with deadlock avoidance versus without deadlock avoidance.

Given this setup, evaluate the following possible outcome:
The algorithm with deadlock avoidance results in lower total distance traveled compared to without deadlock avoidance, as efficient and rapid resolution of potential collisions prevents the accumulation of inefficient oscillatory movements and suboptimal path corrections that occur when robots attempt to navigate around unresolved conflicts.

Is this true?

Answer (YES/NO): NO